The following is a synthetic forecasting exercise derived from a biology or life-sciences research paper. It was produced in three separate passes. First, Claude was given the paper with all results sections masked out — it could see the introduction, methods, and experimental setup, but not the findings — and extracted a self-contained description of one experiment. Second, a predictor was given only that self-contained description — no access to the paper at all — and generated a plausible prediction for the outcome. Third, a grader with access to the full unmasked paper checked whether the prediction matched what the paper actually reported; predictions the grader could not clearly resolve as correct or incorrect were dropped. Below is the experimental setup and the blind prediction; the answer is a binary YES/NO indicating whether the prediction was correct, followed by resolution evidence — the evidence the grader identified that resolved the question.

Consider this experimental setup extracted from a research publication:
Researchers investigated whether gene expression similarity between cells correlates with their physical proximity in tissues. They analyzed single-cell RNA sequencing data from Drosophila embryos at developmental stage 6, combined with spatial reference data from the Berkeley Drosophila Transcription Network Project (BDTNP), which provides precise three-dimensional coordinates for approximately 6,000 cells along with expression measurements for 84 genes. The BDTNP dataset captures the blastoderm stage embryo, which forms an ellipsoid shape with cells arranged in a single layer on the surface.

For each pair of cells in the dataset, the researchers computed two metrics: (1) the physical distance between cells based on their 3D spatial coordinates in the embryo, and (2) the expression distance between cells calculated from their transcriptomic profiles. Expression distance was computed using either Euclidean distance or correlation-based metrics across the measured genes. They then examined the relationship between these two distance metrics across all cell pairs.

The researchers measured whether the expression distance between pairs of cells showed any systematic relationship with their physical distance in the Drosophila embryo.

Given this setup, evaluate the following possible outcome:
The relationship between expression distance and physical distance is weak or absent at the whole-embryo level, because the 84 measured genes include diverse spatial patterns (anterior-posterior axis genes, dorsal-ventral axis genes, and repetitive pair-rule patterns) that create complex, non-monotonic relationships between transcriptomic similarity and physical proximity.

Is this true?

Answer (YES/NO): NO